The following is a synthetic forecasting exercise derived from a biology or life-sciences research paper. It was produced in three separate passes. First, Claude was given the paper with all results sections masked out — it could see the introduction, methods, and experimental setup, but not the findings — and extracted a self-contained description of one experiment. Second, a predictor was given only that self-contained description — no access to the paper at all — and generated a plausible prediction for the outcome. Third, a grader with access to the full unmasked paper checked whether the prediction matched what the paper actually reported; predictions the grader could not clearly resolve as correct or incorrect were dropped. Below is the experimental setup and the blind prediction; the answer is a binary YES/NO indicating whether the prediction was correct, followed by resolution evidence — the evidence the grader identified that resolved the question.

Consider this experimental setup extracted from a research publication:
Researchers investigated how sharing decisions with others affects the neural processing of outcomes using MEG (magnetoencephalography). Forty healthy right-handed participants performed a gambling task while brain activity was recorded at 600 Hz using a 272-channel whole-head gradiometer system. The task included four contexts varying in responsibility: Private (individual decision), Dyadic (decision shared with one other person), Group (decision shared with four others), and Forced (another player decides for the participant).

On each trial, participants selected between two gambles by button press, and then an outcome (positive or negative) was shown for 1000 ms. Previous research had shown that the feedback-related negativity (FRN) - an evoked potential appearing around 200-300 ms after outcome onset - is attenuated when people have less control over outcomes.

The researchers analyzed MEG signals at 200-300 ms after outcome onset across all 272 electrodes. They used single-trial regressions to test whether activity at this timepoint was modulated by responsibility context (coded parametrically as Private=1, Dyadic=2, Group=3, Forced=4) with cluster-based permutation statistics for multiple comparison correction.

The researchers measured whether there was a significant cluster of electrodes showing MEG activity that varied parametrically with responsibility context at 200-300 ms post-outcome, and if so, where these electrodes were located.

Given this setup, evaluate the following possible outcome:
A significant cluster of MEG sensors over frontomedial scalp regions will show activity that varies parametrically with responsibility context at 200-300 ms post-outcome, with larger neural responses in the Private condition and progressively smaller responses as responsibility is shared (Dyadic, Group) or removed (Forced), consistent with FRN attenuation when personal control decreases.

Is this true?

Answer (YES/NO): NO